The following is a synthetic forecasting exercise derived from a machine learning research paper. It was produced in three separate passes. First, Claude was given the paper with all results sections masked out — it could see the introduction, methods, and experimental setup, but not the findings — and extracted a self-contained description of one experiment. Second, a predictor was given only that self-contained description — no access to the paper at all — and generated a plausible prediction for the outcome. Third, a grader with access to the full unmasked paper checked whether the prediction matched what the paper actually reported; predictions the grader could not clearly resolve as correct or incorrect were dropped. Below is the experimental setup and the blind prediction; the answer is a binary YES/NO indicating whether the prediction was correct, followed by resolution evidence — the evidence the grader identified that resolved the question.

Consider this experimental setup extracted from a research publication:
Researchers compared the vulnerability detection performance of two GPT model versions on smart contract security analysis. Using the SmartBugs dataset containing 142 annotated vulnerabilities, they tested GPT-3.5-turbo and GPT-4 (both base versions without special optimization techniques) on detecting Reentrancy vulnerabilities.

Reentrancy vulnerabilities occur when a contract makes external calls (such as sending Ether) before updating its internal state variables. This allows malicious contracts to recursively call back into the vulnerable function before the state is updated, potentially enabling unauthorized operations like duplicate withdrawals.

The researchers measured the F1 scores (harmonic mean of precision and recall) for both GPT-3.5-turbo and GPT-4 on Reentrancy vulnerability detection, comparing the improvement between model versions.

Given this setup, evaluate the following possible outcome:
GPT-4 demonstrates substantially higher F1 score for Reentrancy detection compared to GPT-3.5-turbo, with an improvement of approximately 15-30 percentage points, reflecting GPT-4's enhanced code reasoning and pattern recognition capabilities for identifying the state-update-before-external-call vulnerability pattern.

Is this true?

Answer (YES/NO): YES